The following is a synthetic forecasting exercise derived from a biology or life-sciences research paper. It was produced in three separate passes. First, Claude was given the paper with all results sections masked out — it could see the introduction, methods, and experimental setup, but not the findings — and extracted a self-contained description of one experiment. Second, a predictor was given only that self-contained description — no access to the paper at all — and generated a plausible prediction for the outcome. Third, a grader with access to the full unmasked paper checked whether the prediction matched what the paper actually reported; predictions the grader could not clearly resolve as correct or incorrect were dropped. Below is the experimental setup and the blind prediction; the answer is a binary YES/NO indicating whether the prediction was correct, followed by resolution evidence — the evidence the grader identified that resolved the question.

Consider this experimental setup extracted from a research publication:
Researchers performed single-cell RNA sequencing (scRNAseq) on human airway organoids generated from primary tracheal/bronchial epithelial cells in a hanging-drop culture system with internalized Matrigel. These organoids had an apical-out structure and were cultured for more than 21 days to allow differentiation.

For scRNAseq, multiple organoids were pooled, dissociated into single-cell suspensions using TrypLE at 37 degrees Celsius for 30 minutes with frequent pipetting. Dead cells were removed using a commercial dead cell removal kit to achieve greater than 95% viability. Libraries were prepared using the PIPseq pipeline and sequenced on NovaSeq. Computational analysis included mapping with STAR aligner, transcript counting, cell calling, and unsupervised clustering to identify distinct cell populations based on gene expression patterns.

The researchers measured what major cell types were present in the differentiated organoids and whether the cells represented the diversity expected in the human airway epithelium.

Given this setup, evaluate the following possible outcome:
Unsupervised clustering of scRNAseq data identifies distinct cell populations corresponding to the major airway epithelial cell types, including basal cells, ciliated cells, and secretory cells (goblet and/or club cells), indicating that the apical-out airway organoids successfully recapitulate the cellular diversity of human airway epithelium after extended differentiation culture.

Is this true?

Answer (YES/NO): YES